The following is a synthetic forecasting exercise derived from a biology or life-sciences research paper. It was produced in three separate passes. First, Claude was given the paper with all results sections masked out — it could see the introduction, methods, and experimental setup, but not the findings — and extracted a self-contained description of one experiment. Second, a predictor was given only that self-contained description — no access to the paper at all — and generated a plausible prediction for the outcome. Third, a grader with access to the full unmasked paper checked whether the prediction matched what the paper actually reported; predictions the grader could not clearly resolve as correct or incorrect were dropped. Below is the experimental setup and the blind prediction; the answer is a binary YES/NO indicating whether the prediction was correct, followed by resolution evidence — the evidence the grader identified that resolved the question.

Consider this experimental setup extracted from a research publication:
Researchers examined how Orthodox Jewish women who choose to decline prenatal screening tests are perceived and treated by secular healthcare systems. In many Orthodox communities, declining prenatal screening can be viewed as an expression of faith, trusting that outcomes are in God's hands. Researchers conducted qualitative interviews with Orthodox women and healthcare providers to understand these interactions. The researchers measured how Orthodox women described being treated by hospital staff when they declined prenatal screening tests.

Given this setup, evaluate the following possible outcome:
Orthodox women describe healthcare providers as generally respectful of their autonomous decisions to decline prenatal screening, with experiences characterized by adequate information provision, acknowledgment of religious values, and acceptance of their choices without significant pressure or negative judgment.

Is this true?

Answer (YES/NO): NO